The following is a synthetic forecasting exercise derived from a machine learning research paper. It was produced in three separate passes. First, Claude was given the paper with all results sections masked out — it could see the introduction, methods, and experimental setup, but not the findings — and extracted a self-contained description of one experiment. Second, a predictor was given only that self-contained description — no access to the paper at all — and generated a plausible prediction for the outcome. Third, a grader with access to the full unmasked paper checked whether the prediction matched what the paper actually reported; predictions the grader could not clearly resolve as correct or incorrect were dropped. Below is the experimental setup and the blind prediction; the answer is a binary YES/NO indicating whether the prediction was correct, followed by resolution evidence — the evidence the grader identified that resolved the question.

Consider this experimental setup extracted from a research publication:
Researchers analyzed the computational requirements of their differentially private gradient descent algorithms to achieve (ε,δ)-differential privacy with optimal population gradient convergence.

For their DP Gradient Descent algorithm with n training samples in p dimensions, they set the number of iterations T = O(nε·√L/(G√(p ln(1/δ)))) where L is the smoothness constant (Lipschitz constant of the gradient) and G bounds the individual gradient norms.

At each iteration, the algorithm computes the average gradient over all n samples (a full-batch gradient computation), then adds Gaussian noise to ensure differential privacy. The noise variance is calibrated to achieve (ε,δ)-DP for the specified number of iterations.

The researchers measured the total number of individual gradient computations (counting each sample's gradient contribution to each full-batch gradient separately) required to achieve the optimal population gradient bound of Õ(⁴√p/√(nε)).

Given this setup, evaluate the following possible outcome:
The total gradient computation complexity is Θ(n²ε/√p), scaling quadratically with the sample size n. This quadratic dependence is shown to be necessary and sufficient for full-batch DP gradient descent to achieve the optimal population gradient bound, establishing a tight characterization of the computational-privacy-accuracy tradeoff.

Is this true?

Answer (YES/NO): NO